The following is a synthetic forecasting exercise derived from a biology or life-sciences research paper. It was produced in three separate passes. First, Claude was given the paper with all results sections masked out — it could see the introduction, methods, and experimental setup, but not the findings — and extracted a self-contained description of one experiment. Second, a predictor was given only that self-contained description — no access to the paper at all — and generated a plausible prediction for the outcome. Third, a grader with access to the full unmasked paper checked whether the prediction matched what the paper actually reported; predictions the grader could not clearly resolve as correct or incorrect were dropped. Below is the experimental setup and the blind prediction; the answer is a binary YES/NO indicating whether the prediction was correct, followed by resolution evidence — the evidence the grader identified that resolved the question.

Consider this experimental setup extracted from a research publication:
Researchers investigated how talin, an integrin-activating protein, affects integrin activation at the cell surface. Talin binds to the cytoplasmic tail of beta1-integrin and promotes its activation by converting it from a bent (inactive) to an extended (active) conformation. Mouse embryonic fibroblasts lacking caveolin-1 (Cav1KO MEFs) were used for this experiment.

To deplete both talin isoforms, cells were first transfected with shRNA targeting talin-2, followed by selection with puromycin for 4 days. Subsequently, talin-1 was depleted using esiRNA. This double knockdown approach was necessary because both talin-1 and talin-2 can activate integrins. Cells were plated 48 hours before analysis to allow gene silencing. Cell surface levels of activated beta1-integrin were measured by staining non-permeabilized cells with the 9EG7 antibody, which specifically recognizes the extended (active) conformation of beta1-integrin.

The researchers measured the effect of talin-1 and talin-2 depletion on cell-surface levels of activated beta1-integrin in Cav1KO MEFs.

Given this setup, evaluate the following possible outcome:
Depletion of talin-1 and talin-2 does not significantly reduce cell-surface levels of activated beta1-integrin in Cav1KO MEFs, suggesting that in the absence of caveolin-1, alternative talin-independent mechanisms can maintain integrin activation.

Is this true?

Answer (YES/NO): NO